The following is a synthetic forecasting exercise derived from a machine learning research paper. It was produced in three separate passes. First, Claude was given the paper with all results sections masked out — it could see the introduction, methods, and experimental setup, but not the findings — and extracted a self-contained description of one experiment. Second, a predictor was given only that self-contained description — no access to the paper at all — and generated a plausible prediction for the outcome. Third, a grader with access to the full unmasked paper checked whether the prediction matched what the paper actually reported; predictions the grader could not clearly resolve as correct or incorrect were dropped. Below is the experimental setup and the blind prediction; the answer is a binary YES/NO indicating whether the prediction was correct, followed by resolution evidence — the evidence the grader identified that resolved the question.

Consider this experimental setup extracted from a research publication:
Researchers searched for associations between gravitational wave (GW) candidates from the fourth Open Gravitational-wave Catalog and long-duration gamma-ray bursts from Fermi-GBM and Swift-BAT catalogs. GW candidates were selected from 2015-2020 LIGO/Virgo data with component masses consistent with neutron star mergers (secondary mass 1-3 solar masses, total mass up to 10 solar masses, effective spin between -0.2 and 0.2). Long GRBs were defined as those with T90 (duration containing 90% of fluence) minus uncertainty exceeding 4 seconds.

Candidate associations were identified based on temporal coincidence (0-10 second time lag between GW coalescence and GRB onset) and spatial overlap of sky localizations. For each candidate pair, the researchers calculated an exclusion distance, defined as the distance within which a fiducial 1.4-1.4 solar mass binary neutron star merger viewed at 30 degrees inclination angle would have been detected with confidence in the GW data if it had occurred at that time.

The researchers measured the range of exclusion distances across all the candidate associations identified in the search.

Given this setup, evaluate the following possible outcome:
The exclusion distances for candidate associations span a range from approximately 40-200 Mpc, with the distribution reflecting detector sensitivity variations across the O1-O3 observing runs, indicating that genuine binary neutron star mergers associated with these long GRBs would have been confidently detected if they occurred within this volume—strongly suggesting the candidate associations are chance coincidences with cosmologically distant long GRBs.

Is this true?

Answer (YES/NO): NO